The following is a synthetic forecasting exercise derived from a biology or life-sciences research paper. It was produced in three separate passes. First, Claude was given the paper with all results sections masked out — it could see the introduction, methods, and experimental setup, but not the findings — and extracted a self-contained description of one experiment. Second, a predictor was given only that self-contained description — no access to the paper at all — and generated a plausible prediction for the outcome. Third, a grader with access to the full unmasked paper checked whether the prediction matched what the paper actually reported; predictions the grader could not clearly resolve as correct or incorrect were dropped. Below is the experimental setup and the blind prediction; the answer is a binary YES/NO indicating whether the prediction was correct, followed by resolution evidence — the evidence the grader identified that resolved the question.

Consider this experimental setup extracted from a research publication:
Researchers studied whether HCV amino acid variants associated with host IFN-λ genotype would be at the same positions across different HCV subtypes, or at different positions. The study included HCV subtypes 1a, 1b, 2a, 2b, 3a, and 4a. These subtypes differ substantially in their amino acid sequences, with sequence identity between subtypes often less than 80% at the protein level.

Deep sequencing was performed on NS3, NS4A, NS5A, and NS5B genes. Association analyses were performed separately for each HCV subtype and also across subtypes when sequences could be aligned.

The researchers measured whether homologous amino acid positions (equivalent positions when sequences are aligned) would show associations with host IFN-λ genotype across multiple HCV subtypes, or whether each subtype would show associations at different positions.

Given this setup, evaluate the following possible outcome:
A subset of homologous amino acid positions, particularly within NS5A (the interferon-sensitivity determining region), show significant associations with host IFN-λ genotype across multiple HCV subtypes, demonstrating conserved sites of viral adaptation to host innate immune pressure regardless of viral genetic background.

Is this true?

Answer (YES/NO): YES